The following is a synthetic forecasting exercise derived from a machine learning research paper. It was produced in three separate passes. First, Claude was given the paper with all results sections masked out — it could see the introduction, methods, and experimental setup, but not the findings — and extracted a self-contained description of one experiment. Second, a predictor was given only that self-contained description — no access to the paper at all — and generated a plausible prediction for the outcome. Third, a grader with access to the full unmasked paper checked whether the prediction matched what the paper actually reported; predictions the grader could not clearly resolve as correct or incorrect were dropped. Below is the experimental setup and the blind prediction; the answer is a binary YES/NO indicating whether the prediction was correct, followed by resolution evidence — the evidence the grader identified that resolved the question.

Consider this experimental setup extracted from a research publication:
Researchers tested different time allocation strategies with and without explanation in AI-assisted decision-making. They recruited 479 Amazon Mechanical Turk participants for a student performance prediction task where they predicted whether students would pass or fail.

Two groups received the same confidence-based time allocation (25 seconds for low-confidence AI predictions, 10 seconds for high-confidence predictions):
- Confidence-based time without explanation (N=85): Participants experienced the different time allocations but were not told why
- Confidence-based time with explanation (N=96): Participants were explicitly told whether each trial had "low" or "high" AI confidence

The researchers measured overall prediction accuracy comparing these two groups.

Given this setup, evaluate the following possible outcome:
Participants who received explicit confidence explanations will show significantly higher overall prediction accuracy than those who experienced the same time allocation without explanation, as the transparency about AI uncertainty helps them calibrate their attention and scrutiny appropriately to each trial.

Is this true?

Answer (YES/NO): NO